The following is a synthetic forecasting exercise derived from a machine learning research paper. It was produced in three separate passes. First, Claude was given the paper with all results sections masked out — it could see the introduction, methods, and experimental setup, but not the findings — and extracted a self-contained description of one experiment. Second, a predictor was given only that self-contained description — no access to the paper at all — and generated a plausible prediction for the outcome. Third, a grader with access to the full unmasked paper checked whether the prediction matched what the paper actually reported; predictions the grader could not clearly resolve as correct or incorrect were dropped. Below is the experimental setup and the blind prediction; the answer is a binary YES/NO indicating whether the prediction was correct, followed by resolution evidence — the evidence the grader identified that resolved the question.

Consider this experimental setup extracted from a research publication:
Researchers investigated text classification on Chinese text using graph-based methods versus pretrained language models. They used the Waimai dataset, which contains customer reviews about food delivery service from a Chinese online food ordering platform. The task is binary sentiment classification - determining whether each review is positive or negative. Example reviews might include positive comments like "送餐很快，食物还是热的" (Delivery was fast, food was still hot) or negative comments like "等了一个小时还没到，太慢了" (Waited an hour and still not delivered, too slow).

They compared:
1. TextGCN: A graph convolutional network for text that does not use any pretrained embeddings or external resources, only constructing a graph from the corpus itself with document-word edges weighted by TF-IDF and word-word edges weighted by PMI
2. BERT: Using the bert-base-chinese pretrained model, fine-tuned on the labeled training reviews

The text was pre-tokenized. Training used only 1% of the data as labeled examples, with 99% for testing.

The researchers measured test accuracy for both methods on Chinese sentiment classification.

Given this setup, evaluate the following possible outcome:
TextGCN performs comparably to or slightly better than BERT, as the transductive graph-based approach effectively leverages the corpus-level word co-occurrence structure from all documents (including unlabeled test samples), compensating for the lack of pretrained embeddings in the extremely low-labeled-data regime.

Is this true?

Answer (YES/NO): NO